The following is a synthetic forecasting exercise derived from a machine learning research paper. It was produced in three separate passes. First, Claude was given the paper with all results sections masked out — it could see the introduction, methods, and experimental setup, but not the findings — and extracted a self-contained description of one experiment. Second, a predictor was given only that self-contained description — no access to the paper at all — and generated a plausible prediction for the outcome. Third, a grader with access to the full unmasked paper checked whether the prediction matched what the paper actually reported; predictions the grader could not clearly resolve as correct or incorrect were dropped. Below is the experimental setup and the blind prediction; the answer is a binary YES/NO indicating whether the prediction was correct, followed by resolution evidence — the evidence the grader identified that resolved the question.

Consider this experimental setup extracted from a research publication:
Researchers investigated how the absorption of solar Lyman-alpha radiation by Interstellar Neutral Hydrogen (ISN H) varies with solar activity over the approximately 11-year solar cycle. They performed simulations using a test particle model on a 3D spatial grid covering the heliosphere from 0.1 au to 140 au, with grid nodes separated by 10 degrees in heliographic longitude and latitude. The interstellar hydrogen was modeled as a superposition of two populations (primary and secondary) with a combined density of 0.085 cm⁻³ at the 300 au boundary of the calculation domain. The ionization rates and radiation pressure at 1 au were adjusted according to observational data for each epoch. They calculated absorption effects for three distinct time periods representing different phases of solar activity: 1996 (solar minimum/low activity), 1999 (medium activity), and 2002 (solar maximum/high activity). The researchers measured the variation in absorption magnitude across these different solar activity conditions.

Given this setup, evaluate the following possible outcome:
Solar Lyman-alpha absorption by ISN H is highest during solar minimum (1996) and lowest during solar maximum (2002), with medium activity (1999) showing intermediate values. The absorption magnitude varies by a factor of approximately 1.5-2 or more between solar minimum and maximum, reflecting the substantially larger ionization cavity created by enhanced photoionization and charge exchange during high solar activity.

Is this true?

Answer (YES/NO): NO